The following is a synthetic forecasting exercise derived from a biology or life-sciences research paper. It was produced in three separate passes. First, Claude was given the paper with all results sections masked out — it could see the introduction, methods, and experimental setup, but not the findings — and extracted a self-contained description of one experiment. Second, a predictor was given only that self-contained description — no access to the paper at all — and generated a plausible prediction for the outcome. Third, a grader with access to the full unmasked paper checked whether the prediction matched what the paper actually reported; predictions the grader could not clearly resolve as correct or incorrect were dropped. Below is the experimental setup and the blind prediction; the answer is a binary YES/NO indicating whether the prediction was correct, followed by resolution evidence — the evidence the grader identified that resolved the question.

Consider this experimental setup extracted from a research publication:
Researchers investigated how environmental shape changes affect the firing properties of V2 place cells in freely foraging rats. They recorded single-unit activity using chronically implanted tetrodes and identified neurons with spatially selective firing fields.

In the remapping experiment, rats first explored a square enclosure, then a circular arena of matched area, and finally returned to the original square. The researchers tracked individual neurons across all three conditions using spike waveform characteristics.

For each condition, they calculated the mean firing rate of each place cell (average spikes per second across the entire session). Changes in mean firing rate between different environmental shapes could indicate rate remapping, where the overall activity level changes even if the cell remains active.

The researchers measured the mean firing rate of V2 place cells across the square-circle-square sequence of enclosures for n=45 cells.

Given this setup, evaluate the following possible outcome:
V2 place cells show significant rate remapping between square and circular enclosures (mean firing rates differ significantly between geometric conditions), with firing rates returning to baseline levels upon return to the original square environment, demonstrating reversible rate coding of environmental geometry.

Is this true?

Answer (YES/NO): YES